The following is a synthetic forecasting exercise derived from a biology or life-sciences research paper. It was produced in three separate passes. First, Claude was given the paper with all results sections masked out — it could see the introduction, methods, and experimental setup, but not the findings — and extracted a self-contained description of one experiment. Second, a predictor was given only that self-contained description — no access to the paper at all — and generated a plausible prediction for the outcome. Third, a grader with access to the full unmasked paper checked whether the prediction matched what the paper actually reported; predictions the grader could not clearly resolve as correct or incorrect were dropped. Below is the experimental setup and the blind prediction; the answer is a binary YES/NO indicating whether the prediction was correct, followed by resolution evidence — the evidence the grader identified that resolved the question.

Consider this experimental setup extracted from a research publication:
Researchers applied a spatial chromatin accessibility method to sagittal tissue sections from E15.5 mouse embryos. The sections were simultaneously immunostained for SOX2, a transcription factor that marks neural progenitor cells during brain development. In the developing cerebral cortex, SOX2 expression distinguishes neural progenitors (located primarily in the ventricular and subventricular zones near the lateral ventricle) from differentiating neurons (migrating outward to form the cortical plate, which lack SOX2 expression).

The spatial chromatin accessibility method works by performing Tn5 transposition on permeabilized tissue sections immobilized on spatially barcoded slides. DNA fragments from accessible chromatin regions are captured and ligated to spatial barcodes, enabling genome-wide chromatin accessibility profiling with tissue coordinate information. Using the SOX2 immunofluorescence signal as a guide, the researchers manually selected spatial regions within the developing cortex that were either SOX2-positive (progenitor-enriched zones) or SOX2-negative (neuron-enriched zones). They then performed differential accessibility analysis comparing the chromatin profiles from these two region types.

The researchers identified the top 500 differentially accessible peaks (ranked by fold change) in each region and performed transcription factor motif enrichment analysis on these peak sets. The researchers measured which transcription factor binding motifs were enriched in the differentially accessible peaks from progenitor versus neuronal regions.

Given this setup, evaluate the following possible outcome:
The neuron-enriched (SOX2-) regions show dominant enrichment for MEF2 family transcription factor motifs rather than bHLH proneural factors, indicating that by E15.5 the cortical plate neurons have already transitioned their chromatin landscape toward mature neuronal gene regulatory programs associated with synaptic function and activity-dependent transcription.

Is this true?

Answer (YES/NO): NO